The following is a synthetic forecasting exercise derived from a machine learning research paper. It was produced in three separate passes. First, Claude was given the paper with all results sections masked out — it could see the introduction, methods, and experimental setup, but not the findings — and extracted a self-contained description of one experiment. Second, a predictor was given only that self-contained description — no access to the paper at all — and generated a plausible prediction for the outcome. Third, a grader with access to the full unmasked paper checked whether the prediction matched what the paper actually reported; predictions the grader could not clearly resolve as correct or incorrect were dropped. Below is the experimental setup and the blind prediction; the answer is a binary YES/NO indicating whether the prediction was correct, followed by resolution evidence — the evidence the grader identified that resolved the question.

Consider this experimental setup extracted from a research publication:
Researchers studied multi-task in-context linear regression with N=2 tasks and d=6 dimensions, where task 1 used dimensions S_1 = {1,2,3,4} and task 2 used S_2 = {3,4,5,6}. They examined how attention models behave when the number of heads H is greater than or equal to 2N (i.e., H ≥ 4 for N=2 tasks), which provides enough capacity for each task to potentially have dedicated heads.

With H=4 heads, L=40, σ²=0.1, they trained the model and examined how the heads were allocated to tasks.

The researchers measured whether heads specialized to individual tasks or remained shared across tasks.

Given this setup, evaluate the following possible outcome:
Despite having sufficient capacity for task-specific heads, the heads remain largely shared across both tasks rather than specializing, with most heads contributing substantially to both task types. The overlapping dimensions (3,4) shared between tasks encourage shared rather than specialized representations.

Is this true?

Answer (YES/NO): NO